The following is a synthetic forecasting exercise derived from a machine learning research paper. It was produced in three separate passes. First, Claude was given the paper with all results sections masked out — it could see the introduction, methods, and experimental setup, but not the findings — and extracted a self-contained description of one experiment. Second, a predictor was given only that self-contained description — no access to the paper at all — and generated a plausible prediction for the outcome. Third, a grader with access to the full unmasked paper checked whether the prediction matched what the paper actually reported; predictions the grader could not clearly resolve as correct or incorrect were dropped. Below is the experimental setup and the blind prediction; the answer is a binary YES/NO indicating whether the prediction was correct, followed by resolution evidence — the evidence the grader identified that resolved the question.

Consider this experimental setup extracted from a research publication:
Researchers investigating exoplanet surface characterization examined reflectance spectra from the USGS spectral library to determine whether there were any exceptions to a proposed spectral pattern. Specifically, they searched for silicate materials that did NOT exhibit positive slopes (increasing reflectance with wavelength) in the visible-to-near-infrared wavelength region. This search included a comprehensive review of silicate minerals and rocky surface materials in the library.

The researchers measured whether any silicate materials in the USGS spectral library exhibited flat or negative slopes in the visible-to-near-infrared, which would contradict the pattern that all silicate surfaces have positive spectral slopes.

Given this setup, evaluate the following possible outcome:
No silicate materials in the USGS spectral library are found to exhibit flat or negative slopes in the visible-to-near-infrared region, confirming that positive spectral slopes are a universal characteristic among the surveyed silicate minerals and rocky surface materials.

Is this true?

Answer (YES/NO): YES